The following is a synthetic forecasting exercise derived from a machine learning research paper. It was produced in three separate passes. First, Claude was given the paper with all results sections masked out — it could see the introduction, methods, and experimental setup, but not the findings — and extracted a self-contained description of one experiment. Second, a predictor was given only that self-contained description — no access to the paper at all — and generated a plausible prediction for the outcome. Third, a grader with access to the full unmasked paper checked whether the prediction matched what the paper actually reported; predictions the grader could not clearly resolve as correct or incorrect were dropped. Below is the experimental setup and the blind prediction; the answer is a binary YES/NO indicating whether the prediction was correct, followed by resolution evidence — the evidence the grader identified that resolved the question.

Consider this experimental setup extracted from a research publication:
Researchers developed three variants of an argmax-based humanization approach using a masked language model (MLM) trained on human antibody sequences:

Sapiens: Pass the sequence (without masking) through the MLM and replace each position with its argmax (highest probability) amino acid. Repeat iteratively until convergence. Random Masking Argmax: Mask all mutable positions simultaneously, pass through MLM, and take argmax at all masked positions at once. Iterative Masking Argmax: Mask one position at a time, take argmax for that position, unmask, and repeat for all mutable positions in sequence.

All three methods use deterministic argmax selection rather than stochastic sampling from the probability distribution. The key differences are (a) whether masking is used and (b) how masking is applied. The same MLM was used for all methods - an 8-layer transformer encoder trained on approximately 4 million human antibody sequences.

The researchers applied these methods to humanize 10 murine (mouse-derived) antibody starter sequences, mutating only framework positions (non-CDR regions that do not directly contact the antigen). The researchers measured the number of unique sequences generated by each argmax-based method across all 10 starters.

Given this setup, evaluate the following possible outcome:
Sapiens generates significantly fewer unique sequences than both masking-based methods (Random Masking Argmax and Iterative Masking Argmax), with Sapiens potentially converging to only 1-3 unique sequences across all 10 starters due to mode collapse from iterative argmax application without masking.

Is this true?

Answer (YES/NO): YES